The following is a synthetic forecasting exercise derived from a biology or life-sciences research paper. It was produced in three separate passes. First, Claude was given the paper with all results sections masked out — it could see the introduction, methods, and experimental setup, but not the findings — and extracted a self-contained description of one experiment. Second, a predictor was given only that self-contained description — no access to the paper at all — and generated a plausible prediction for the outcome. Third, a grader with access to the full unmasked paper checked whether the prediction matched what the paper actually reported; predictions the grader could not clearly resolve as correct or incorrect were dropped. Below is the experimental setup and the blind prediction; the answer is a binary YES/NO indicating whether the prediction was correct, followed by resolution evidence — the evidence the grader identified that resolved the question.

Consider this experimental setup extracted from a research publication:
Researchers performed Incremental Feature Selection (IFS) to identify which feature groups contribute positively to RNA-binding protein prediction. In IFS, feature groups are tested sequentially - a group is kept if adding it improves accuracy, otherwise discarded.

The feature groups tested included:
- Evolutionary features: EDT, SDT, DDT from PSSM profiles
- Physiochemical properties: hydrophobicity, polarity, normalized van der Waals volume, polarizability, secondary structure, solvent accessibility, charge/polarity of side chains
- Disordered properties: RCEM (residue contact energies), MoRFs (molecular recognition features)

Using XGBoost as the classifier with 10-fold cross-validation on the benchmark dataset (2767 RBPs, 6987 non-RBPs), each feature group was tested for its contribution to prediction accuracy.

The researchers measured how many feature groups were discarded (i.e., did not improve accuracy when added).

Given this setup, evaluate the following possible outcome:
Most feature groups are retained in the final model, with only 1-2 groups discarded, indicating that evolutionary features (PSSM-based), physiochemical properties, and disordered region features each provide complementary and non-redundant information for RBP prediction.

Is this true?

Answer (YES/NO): YES